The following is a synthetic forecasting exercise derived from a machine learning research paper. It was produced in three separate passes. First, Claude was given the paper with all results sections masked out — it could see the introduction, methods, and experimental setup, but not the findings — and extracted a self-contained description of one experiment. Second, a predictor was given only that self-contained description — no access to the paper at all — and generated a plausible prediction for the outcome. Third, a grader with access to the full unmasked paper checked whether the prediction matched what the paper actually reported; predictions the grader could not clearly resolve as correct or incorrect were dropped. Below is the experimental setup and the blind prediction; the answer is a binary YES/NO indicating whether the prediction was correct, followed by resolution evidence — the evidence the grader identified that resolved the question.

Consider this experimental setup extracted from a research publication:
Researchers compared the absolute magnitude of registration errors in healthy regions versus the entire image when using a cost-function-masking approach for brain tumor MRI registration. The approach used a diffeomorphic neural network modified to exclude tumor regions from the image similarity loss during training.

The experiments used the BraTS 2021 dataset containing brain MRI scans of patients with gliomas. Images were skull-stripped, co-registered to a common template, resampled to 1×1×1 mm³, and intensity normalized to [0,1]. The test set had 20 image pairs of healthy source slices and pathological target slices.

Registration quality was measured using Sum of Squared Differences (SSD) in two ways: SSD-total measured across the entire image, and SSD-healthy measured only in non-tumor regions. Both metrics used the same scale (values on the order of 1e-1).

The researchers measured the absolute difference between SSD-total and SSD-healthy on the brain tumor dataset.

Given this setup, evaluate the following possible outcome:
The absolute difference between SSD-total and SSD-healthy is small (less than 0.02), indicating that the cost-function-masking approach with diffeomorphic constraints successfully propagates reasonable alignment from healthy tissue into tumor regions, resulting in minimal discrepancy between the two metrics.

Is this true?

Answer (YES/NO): NO